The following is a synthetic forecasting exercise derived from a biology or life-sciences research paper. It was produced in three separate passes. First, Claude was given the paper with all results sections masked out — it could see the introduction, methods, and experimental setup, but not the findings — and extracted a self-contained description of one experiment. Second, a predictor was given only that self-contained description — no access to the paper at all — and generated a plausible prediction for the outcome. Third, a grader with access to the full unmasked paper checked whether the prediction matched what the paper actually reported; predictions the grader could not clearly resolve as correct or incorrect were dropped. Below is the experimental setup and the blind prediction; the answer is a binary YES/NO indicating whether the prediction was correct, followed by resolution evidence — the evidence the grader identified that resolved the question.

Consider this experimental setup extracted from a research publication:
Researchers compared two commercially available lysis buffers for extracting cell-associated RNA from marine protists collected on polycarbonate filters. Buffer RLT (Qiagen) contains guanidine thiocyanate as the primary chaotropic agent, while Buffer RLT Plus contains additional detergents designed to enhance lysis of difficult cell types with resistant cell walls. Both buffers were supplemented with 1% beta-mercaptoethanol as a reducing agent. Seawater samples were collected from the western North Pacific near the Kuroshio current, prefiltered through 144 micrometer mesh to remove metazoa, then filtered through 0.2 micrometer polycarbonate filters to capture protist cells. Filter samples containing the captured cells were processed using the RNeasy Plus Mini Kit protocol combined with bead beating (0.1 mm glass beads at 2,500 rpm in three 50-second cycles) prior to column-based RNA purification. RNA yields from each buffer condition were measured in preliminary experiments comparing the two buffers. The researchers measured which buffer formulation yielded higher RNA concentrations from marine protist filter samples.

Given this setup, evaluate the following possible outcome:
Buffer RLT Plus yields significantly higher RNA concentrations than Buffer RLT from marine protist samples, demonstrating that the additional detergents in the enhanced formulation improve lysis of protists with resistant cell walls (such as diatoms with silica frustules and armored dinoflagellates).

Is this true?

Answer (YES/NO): NO